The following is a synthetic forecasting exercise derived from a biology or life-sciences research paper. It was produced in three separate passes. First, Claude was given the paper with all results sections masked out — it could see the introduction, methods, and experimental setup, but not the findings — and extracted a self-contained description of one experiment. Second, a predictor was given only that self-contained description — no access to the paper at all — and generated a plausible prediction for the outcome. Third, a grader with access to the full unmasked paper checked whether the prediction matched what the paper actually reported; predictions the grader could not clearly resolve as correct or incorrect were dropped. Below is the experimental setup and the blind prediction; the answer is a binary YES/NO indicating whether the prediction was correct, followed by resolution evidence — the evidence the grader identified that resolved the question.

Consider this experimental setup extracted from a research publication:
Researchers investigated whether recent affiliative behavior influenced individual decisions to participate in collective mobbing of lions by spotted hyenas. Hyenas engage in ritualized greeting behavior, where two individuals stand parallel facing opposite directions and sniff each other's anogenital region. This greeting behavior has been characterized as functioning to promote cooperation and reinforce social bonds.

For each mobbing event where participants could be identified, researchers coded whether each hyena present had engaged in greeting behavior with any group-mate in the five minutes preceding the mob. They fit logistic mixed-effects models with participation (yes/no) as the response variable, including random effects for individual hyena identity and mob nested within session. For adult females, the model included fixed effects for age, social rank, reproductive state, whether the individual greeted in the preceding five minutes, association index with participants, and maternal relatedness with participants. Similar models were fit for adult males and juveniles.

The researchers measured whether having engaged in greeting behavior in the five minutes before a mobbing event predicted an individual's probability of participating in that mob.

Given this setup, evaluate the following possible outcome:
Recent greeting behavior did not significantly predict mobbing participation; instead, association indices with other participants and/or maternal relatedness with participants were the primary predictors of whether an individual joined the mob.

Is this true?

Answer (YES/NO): NO